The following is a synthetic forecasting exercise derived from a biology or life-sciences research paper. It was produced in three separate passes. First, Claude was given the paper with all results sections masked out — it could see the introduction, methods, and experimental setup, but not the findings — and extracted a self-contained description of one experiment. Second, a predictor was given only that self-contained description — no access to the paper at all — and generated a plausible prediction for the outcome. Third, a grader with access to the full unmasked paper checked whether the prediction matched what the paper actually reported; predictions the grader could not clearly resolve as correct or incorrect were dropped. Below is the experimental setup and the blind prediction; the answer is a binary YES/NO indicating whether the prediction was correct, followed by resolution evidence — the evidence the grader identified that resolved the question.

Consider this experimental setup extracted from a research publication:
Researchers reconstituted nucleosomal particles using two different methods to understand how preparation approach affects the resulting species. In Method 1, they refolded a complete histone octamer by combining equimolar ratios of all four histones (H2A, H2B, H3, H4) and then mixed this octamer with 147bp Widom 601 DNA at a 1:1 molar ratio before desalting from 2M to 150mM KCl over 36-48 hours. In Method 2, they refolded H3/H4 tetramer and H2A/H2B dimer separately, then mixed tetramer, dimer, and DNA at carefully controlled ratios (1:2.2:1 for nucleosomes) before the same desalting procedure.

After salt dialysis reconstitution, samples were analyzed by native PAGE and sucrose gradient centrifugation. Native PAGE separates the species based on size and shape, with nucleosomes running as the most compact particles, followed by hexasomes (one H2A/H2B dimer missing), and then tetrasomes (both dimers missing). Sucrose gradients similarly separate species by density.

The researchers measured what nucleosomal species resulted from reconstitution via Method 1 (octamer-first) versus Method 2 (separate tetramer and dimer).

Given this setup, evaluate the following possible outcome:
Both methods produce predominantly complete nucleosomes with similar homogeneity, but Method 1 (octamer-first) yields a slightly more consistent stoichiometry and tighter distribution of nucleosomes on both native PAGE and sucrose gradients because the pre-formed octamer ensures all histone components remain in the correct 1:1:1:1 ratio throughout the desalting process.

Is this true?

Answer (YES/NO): NO